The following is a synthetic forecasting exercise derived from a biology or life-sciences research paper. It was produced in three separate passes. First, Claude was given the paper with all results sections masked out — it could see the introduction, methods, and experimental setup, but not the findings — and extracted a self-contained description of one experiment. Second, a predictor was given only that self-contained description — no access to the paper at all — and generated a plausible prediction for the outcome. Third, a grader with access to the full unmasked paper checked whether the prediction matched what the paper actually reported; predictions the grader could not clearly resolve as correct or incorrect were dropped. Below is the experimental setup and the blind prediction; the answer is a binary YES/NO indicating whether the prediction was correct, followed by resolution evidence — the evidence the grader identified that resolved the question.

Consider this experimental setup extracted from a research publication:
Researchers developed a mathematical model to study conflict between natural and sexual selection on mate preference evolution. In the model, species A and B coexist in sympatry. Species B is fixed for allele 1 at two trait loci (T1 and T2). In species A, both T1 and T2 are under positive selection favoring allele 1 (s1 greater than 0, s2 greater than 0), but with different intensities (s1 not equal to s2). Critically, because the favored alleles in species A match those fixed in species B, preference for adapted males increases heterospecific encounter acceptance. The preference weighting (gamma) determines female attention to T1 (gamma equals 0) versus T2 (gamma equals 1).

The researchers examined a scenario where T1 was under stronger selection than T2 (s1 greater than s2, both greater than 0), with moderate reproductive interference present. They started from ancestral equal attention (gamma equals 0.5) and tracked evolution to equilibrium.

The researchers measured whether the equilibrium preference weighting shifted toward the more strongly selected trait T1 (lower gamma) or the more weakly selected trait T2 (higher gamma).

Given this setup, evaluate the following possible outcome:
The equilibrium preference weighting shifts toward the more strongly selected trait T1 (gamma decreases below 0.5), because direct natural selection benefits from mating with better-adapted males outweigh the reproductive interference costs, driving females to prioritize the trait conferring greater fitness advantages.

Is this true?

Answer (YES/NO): NO